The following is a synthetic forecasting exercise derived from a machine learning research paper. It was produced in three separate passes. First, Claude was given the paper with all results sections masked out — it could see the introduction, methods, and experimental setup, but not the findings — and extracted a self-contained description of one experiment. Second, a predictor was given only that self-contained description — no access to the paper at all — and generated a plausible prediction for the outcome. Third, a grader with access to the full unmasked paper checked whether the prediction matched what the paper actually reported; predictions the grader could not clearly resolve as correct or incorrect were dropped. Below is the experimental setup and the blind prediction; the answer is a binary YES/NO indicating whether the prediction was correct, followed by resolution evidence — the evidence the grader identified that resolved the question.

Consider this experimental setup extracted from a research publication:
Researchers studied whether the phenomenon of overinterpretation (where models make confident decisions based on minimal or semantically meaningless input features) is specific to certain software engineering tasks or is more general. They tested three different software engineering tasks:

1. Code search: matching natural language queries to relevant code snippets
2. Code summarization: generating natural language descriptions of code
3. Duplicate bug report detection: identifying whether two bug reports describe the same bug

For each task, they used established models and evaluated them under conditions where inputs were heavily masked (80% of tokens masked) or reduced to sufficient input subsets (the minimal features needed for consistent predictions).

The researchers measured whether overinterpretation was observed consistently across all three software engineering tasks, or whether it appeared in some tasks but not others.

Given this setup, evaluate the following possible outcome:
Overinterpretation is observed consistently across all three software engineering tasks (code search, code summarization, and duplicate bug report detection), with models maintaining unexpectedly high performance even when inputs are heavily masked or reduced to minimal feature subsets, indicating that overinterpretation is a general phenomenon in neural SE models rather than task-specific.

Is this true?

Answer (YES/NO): YES